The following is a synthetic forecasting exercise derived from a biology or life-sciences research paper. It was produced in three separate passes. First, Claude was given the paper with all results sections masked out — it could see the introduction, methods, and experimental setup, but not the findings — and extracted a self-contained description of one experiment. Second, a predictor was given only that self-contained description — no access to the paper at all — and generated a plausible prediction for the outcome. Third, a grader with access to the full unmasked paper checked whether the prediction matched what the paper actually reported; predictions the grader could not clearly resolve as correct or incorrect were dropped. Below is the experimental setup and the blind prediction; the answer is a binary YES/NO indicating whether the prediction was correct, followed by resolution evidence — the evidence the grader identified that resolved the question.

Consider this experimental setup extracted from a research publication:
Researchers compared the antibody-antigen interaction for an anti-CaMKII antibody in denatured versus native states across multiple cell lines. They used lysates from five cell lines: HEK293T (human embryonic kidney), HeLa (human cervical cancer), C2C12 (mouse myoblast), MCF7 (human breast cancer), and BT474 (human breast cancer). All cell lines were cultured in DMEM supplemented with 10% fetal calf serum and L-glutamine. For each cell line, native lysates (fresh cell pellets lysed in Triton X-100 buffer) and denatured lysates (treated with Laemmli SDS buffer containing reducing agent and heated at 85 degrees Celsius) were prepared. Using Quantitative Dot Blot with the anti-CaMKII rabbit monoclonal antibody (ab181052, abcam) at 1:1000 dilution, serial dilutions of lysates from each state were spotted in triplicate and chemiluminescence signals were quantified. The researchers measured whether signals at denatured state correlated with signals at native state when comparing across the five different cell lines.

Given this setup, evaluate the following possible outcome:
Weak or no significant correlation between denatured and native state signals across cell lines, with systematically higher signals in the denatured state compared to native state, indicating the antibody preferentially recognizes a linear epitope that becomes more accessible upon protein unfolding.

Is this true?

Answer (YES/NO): NO